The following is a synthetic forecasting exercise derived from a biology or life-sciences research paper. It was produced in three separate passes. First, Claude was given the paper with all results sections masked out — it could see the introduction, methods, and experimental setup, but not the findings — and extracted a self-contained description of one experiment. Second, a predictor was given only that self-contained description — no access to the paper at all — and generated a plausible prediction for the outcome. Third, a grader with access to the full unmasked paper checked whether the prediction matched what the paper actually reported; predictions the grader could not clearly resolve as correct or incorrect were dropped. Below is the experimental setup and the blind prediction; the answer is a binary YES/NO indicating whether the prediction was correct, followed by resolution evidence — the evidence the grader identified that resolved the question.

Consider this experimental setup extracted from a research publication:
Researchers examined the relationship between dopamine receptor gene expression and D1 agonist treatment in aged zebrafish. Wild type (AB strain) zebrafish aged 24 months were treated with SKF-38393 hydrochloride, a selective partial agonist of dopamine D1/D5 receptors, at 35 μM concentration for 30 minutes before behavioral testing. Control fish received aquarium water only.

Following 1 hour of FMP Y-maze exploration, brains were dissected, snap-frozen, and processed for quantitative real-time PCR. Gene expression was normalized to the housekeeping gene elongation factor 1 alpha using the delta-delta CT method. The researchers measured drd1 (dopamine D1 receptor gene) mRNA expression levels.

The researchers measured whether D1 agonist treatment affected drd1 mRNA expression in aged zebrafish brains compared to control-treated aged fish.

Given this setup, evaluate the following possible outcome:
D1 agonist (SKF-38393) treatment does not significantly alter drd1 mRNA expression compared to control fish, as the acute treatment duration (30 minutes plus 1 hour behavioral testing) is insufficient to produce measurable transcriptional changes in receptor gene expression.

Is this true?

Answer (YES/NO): YES